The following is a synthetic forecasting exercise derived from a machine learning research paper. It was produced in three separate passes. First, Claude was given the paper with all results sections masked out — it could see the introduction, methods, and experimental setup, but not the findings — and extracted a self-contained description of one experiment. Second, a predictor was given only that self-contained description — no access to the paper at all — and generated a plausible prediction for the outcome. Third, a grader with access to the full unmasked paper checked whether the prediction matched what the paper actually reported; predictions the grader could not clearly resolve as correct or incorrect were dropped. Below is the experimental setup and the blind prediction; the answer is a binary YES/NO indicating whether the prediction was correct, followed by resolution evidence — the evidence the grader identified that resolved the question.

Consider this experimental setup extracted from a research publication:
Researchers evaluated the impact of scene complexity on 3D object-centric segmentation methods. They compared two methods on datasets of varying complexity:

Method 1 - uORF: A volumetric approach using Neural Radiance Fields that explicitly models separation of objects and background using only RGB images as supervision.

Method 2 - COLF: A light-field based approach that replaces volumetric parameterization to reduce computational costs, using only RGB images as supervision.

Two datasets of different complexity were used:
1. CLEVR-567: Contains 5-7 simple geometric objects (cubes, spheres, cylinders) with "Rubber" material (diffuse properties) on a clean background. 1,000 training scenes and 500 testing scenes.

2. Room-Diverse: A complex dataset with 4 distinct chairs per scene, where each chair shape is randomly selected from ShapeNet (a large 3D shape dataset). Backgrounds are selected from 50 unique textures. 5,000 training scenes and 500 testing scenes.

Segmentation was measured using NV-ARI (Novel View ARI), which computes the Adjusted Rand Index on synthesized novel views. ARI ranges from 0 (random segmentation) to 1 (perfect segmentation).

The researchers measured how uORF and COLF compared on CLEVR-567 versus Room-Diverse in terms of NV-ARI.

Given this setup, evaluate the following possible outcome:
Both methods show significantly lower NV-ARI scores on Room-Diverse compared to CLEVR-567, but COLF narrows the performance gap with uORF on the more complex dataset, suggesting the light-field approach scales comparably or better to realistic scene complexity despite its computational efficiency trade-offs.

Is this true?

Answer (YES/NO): NO